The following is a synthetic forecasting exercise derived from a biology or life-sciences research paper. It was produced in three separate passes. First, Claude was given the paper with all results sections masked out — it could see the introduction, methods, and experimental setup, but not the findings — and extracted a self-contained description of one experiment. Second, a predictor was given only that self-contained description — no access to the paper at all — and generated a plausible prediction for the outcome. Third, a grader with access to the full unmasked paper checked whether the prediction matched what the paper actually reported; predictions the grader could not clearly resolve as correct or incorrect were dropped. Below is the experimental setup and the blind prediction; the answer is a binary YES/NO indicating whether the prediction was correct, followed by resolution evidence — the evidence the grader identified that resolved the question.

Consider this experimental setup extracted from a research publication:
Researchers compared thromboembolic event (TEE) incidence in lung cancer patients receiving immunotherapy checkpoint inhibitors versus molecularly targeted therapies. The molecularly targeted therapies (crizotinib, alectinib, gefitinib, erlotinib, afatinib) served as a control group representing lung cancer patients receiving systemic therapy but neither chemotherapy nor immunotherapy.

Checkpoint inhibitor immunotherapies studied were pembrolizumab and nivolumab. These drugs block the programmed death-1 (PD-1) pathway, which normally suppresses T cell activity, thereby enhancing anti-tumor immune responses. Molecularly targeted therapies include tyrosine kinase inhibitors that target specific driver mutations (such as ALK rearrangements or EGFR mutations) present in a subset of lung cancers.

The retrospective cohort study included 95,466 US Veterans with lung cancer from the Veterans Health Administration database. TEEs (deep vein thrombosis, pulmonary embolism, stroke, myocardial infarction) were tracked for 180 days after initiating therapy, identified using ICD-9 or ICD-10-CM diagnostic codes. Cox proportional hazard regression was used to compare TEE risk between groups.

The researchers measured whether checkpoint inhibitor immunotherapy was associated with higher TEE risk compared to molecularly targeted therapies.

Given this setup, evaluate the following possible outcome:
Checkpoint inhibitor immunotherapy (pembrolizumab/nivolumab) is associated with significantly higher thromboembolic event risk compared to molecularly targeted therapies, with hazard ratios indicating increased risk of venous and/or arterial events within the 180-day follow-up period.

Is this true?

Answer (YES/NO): YES